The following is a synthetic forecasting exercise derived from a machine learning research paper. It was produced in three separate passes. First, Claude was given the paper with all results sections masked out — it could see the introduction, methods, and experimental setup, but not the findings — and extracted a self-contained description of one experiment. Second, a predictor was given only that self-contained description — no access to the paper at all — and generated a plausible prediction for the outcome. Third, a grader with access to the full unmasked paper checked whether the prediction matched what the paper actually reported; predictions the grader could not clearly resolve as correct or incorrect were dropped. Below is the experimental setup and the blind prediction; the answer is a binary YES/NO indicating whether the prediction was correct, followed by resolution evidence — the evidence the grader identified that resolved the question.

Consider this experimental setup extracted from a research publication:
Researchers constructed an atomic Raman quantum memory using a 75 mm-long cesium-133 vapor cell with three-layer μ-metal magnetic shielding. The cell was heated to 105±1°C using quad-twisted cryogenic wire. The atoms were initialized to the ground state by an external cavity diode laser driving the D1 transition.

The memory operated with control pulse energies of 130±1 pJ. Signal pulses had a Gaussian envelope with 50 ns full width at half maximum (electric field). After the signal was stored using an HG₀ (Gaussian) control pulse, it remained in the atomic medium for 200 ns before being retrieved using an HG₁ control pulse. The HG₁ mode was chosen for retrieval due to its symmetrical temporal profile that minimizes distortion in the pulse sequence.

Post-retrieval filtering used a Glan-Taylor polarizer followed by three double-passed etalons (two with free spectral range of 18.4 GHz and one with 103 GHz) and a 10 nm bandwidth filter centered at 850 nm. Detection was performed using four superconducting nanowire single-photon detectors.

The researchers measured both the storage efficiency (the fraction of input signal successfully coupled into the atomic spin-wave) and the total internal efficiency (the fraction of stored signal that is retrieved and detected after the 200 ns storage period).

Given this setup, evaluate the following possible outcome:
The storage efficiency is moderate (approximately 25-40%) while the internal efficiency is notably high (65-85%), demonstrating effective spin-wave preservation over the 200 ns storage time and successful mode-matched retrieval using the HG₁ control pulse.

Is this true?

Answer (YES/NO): NO